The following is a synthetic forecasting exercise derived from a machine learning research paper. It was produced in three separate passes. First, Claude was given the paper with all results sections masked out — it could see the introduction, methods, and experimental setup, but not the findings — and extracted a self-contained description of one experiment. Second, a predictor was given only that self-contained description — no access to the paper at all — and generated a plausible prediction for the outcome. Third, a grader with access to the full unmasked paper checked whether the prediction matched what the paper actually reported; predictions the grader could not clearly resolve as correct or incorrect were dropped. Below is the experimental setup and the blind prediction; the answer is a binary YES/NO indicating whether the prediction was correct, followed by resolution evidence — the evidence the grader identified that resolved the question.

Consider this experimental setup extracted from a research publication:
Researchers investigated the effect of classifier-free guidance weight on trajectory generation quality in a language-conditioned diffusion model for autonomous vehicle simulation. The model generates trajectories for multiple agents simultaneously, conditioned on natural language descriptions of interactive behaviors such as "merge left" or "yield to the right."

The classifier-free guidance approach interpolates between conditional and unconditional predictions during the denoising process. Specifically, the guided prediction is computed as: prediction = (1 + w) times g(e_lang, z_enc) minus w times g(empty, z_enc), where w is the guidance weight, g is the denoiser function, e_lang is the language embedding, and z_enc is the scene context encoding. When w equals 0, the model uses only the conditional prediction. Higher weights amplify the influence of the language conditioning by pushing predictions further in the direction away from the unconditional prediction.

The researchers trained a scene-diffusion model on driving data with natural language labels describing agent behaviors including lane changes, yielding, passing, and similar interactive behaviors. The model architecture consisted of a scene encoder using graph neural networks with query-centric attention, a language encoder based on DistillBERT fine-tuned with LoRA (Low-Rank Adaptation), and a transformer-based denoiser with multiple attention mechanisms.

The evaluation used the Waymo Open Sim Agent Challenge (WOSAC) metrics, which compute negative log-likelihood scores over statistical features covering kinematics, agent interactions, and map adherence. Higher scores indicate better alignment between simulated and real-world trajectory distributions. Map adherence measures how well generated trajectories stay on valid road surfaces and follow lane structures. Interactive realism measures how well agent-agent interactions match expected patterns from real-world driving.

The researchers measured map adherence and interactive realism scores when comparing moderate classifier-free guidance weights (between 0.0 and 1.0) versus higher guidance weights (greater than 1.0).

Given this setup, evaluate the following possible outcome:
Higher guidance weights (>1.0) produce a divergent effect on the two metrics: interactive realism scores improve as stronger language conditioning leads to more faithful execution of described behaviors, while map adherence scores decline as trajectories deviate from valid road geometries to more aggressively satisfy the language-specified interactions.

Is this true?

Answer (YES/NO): NO